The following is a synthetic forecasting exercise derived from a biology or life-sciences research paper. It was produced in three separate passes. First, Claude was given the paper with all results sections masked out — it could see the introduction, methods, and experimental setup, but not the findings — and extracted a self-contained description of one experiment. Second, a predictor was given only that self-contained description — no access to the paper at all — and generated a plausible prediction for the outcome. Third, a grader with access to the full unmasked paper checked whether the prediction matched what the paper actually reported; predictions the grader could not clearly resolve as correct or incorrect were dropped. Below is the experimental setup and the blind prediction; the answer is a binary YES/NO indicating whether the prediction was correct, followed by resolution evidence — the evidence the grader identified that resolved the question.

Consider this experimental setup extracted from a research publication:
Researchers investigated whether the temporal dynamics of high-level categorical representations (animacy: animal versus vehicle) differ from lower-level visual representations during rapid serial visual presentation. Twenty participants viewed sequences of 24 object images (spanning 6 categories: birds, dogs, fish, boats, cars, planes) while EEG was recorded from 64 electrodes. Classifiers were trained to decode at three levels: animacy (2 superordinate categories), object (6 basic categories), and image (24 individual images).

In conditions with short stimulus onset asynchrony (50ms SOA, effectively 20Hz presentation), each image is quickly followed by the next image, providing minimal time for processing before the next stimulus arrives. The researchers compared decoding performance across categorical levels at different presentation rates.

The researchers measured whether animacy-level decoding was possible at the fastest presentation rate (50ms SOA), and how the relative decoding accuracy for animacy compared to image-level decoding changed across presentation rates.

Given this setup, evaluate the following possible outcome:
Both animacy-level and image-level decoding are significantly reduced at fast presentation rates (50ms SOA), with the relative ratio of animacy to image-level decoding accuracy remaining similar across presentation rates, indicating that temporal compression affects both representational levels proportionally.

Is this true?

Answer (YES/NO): NO